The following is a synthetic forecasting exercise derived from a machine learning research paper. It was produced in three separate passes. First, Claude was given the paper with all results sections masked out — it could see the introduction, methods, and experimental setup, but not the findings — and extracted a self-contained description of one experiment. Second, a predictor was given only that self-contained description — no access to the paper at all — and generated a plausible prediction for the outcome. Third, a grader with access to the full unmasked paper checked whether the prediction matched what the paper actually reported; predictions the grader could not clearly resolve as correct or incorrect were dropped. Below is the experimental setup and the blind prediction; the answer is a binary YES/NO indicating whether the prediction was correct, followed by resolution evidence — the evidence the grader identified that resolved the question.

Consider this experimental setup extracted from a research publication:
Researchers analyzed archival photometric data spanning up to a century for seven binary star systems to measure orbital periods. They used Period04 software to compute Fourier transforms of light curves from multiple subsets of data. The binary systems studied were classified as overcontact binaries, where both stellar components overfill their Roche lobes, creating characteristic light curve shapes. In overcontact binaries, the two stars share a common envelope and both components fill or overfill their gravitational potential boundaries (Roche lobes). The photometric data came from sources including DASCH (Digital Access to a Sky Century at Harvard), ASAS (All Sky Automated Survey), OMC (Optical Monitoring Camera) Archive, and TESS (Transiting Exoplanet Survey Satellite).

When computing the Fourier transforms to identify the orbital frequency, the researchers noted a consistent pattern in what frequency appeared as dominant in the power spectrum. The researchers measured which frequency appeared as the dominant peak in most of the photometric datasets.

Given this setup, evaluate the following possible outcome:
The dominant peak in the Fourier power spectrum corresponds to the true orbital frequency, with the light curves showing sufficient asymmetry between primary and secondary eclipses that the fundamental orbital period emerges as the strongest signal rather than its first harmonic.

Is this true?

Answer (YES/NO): NO